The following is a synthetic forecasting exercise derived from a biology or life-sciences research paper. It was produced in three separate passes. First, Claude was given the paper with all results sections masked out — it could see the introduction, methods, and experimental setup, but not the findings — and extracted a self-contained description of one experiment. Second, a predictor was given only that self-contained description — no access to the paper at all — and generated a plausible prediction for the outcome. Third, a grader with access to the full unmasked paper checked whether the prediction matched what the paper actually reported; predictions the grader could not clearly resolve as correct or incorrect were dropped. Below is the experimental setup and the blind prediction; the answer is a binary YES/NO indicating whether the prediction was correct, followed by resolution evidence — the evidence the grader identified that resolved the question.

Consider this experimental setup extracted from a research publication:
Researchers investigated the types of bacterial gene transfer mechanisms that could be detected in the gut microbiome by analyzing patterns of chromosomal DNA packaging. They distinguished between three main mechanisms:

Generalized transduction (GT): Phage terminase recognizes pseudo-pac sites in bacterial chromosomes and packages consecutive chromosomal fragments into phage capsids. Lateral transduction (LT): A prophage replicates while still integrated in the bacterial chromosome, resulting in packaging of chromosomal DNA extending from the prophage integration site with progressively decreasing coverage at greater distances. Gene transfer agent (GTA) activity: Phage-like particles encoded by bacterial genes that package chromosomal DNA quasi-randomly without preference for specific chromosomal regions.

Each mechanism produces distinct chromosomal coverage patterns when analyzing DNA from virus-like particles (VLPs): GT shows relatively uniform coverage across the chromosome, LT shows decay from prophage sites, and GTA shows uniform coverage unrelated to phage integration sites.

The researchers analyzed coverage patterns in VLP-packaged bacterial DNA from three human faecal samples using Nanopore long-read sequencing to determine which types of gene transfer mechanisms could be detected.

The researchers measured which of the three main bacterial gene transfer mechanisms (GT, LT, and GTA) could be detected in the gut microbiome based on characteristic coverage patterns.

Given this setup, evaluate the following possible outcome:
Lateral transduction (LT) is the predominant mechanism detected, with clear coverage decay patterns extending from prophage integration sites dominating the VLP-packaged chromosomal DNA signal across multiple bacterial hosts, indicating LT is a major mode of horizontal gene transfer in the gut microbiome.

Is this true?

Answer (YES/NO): NO